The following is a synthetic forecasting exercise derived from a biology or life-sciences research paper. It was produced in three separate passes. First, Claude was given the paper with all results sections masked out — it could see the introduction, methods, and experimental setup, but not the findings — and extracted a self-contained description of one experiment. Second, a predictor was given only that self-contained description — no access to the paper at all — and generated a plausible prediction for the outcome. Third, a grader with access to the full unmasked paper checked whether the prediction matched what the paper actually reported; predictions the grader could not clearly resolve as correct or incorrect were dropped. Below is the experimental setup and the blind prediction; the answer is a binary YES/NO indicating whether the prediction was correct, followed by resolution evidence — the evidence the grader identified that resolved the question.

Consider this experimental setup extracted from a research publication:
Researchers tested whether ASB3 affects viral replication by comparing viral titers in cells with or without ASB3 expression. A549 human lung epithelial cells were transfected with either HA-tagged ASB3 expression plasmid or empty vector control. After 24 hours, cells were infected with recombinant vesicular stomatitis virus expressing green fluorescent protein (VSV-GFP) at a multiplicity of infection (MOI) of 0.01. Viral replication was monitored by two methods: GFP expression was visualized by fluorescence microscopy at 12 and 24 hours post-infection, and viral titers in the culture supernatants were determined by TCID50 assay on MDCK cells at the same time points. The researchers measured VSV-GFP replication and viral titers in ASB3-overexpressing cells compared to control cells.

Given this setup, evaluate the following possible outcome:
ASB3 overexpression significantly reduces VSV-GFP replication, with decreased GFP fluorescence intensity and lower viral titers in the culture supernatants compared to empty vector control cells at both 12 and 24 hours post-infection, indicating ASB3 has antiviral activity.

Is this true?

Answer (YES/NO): NO